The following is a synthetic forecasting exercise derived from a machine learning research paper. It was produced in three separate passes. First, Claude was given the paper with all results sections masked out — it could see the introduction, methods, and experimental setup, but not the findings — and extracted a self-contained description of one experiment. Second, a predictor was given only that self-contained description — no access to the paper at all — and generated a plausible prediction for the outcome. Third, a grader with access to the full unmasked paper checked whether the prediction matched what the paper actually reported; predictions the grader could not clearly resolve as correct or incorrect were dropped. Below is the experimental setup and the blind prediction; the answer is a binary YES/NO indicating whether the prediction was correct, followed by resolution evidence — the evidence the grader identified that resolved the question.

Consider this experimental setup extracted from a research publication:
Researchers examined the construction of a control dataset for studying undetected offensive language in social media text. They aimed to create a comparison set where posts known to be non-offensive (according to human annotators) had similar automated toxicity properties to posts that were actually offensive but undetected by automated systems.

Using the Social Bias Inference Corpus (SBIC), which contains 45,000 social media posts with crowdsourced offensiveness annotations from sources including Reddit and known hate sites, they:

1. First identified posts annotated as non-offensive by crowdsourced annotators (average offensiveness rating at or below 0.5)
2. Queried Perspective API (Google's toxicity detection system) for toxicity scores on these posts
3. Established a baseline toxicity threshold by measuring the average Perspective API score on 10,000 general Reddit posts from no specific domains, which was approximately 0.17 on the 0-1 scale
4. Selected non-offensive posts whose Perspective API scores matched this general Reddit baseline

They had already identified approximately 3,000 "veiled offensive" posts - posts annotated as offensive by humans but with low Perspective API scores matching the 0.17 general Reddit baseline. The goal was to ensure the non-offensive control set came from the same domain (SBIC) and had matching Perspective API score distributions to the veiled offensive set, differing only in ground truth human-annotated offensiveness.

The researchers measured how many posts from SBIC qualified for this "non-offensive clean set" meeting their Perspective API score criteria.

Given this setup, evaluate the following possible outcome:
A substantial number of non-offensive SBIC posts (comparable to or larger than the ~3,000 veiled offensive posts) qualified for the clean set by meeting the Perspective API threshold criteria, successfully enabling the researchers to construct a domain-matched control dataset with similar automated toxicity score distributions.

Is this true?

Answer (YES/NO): YES